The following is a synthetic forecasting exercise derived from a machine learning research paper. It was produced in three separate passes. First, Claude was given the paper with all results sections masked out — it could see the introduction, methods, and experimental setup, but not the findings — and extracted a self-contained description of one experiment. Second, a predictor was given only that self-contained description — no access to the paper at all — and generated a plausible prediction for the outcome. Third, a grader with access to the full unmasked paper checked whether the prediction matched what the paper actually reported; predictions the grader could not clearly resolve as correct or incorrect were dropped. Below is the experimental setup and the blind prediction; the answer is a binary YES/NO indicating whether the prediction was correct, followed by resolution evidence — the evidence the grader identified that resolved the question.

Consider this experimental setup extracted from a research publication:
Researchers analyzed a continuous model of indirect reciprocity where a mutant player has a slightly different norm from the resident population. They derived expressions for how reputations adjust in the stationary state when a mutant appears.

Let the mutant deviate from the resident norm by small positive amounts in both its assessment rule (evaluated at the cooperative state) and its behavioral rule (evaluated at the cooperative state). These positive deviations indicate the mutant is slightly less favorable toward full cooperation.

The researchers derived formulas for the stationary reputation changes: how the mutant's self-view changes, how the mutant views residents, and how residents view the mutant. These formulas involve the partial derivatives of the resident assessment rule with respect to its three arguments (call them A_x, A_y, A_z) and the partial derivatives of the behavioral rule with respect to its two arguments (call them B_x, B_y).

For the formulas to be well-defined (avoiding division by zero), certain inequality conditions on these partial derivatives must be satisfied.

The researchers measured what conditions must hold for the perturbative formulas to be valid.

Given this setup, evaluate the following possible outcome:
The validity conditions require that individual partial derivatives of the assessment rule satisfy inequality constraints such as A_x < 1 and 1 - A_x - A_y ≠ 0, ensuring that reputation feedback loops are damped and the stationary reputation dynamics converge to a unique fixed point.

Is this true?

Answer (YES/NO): NO